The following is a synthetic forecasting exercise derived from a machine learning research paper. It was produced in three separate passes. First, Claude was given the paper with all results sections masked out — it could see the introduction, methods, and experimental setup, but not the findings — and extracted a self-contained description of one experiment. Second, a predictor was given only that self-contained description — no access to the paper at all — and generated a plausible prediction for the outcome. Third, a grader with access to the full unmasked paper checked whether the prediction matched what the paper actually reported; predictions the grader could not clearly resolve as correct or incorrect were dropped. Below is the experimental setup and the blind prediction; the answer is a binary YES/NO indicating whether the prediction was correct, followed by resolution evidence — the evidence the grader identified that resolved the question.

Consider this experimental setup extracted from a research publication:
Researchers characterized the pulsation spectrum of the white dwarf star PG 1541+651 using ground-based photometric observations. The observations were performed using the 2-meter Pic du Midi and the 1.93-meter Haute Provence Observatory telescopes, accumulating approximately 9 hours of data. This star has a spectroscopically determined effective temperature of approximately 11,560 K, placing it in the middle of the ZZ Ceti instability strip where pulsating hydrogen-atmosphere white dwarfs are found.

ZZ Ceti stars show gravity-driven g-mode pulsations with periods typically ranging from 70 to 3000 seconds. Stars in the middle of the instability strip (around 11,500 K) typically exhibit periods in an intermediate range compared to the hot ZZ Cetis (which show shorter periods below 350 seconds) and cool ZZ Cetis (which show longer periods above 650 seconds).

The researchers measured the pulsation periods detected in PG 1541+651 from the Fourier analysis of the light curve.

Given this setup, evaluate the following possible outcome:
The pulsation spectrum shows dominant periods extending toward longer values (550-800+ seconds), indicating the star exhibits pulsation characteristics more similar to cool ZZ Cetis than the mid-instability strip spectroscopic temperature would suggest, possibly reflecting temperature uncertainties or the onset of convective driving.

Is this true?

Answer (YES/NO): NO